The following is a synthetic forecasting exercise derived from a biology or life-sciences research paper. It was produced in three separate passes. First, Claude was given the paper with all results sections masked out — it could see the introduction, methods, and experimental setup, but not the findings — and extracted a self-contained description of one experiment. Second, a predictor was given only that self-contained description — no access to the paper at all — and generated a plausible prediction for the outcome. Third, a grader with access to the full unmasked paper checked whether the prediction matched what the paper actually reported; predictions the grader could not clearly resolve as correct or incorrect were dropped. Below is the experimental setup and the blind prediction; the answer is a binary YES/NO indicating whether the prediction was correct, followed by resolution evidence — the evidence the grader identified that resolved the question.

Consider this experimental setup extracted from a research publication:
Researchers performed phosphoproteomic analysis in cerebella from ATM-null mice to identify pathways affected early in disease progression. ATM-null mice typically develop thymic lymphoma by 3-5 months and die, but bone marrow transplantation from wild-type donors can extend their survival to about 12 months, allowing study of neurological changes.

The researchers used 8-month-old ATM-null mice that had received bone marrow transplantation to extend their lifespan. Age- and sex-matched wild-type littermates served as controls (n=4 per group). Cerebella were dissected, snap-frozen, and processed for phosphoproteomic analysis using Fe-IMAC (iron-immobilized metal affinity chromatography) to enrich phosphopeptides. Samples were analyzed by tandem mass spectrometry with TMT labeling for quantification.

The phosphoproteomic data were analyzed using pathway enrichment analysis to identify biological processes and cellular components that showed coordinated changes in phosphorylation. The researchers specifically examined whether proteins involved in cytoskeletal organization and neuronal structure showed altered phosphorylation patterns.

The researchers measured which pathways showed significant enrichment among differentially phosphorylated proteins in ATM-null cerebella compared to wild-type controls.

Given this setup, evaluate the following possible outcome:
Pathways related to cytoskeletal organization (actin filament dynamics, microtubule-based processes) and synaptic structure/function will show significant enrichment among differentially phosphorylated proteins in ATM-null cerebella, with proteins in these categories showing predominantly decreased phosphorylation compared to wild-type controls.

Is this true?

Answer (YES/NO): YES